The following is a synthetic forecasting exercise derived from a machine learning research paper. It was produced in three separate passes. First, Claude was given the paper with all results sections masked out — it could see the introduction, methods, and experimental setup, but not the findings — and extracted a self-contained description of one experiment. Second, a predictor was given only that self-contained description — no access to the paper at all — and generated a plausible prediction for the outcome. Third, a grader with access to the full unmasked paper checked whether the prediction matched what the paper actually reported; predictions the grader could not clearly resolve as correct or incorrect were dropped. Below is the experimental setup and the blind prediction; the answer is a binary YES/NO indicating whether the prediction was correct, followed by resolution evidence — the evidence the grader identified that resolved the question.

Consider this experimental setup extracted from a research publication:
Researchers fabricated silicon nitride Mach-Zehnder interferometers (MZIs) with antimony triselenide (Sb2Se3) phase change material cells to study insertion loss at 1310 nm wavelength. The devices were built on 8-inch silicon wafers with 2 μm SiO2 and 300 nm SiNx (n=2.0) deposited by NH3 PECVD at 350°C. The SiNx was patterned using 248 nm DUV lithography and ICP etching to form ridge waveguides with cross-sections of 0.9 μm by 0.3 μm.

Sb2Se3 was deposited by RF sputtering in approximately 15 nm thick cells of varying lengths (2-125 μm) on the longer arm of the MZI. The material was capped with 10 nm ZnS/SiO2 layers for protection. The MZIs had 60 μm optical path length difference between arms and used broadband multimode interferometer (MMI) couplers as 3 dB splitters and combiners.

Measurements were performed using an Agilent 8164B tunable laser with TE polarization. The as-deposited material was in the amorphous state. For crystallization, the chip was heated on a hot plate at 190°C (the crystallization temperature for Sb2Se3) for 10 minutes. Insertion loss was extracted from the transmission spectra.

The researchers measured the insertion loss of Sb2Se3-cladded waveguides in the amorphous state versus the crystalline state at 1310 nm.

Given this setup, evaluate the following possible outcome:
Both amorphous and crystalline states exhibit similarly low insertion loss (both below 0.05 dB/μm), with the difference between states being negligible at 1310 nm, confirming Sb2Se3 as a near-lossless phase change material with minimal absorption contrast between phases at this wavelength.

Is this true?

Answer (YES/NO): NO